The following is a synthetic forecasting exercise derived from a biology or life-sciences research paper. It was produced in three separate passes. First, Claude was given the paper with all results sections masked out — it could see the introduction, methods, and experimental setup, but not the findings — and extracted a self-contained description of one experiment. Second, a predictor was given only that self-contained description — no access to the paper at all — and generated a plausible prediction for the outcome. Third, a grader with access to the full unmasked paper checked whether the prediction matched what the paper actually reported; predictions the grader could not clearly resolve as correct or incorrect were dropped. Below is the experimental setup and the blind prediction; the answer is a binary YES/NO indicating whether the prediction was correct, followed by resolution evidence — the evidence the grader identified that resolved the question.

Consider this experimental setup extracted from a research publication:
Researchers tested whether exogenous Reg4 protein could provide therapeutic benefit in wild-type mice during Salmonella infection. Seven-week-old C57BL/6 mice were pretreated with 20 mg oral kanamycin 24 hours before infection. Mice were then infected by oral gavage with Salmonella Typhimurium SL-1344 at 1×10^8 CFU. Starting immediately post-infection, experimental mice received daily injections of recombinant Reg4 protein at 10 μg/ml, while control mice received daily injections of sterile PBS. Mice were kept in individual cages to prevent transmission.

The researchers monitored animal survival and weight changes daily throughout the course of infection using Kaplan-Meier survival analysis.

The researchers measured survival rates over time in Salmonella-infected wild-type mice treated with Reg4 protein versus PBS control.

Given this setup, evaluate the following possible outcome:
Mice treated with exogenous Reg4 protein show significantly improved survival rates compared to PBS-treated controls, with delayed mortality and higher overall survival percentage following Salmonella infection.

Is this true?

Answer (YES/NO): YES